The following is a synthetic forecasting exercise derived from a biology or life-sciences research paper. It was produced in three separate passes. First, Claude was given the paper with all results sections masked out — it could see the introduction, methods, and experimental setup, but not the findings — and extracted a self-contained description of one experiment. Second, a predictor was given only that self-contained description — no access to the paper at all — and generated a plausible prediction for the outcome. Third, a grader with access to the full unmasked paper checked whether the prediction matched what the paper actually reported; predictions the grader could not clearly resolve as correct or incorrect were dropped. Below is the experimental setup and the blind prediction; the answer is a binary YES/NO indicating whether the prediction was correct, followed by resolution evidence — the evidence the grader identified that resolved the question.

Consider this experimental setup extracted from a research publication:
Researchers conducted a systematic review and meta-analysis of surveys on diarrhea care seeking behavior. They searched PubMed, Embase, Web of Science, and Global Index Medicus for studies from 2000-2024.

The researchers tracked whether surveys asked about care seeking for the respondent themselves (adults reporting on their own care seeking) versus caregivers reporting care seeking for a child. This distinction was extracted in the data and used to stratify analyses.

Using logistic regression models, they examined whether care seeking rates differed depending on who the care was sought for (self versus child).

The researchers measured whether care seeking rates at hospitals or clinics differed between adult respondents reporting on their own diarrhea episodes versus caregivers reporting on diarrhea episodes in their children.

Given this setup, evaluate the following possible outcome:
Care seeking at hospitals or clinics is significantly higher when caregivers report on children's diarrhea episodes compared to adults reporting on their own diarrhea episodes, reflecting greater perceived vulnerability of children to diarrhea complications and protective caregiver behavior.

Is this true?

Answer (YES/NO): NO